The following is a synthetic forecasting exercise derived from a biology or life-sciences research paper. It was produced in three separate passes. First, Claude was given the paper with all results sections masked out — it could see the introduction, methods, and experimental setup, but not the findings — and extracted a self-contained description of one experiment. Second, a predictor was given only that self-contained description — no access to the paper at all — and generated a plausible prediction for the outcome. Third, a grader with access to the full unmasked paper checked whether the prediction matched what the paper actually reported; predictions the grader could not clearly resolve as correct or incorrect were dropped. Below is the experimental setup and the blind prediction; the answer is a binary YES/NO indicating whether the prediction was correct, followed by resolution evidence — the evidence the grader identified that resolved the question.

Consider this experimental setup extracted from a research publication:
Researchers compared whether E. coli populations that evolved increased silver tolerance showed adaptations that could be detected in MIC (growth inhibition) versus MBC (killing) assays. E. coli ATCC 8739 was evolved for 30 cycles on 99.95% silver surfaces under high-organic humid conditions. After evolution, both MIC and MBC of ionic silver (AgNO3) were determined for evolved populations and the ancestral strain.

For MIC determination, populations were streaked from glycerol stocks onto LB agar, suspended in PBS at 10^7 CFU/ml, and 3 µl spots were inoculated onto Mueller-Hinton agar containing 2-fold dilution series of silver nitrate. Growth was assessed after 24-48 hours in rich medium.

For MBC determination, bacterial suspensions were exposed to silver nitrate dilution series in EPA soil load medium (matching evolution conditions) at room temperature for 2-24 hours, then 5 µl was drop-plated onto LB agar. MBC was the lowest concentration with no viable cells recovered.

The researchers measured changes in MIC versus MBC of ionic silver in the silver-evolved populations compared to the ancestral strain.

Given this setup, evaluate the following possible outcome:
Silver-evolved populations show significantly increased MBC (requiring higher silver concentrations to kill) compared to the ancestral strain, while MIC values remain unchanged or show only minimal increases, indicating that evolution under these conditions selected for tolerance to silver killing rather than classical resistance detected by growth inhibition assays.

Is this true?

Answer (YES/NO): NO